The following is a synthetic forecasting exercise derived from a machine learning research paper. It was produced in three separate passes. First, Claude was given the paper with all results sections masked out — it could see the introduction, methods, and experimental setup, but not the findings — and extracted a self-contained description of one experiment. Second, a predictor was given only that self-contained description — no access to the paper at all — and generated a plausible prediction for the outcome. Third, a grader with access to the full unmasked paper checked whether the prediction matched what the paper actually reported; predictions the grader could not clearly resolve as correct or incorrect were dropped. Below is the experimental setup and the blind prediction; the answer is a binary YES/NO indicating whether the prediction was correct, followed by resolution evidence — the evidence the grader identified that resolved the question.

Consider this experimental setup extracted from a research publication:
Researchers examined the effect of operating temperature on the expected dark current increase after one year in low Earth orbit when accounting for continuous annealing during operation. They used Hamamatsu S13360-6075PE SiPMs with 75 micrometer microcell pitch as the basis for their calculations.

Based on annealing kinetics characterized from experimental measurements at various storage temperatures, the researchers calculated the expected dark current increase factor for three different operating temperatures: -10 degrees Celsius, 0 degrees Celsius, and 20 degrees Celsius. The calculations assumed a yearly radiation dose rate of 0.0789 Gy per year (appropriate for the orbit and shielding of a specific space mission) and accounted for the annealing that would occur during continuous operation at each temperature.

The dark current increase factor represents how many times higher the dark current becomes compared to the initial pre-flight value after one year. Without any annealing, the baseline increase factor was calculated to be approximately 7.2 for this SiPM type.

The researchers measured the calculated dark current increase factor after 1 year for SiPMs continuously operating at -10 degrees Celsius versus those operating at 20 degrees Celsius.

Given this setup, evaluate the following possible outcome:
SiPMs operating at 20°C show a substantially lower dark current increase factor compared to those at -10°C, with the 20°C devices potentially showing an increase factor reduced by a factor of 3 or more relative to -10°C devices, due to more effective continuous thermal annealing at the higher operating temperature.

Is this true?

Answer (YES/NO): NO